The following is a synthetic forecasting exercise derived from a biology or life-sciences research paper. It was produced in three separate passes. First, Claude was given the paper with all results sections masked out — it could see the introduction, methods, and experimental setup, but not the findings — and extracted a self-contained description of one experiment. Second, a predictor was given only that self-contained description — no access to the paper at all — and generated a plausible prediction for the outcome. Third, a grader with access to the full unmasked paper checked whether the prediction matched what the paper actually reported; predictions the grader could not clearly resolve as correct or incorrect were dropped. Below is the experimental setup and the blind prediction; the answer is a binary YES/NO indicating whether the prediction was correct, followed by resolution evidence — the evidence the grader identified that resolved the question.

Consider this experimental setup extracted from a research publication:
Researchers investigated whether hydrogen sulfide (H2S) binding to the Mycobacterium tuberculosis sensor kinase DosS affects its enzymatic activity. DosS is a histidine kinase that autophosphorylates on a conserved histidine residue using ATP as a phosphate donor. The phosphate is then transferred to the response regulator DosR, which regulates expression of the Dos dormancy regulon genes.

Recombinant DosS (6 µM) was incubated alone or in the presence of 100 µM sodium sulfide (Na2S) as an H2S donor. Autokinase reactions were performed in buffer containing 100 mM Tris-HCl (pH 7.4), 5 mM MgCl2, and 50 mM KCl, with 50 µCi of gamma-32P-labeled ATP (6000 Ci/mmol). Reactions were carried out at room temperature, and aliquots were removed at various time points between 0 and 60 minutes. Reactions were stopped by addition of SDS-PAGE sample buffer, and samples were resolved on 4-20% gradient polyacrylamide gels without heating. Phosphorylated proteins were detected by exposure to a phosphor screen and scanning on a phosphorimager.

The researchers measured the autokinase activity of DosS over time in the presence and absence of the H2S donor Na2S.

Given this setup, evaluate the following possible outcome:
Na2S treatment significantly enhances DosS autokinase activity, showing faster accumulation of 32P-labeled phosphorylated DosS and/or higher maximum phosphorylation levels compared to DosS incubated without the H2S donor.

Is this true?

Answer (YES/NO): YES